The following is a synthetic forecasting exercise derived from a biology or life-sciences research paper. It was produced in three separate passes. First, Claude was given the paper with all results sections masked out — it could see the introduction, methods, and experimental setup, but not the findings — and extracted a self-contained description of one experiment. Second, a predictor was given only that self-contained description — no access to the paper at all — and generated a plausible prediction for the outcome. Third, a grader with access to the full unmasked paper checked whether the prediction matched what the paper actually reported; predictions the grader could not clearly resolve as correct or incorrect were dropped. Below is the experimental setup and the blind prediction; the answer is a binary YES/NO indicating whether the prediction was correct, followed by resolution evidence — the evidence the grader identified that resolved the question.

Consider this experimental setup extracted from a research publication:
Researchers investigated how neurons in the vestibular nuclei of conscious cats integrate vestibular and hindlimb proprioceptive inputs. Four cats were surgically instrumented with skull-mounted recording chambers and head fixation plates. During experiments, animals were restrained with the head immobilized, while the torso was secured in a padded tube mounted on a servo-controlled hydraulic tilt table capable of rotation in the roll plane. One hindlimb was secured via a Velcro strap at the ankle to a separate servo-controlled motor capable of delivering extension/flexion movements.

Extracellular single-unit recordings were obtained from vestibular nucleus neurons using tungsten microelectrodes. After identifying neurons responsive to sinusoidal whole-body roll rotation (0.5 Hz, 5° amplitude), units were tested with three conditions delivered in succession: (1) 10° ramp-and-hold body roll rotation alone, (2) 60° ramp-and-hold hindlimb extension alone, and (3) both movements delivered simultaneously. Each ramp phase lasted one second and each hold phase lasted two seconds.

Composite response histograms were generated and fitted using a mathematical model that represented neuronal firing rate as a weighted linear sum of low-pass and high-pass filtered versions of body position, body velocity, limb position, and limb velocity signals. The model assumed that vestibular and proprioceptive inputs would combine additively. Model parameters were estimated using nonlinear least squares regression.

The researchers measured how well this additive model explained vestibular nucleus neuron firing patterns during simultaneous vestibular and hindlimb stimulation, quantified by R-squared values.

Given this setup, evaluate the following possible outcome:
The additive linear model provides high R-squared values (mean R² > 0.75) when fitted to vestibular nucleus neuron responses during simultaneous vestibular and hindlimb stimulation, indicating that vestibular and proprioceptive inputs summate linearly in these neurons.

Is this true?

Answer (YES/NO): NO